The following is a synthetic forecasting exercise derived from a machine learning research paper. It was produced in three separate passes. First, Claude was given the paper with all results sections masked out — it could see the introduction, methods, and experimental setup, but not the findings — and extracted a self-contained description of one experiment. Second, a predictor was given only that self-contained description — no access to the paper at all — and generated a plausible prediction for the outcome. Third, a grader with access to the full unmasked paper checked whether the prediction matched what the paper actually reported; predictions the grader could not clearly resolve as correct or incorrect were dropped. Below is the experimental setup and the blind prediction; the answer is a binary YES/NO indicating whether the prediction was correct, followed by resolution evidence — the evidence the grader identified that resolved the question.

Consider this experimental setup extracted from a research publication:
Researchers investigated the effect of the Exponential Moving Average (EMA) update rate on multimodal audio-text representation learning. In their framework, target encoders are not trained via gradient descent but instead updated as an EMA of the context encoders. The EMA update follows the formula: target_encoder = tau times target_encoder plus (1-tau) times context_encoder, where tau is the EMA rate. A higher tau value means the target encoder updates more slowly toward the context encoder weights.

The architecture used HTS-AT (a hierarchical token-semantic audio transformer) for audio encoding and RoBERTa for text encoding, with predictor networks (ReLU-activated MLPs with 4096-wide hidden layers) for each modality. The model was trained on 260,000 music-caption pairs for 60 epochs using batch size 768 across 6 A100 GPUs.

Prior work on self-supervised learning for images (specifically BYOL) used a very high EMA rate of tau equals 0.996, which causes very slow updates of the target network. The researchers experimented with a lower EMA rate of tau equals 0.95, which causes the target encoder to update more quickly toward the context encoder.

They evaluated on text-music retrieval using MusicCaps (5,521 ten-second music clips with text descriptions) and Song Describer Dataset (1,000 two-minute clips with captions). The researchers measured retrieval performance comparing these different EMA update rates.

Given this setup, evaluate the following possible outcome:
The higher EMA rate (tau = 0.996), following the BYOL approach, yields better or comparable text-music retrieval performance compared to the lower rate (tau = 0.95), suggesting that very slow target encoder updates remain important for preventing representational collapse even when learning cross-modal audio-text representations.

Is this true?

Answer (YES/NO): NO